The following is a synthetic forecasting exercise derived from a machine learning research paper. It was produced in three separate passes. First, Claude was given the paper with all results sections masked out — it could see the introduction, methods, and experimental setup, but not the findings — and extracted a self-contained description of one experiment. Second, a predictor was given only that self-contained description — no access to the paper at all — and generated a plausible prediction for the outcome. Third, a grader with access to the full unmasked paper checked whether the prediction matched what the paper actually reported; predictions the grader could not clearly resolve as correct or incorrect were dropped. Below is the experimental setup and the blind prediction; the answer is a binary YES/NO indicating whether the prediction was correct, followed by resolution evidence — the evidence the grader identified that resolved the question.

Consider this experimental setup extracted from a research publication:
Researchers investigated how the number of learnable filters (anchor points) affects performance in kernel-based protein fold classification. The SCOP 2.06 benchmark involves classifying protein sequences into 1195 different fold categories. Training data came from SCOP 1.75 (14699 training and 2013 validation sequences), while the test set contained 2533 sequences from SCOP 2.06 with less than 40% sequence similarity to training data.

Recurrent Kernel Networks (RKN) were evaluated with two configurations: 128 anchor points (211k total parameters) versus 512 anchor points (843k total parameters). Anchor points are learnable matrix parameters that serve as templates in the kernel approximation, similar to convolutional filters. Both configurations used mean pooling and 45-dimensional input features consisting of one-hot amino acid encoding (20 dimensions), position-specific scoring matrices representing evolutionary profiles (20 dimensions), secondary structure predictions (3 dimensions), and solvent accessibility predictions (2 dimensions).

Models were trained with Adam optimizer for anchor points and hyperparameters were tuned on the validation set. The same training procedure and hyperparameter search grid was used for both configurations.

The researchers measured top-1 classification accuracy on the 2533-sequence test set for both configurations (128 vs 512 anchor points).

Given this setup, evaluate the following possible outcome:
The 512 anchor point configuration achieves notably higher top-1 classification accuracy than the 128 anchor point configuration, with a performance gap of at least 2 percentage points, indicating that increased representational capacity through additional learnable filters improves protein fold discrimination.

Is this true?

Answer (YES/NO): YES